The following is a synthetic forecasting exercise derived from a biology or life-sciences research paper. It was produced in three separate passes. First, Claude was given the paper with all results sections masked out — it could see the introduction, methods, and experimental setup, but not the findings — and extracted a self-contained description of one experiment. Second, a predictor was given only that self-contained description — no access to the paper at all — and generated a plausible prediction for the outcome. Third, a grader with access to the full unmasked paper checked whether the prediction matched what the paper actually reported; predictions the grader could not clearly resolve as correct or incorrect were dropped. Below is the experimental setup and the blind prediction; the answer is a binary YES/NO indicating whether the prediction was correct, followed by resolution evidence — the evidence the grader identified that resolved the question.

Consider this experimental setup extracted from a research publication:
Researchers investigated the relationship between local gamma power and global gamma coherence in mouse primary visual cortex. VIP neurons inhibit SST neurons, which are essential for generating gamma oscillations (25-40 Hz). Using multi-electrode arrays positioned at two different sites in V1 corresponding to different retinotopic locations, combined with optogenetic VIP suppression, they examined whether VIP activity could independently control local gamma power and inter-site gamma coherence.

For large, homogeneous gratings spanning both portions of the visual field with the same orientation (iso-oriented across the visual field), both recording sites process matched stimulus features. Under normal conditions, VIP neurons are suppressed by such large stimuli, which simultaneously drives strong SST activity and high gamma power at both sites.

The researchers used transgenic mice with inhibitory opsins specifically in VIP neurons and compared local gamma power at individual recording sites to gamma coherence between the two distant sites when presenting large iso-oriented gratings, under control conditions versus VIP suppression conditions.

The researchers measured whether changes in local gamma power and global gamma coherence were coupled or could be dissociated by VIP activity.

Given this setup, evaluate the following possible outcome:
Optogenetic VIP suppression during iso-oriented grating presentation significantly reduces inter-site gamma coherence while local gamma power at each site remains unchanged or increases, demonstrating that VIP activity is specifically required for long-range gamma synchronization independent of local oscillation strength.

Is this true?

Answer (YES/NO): NO